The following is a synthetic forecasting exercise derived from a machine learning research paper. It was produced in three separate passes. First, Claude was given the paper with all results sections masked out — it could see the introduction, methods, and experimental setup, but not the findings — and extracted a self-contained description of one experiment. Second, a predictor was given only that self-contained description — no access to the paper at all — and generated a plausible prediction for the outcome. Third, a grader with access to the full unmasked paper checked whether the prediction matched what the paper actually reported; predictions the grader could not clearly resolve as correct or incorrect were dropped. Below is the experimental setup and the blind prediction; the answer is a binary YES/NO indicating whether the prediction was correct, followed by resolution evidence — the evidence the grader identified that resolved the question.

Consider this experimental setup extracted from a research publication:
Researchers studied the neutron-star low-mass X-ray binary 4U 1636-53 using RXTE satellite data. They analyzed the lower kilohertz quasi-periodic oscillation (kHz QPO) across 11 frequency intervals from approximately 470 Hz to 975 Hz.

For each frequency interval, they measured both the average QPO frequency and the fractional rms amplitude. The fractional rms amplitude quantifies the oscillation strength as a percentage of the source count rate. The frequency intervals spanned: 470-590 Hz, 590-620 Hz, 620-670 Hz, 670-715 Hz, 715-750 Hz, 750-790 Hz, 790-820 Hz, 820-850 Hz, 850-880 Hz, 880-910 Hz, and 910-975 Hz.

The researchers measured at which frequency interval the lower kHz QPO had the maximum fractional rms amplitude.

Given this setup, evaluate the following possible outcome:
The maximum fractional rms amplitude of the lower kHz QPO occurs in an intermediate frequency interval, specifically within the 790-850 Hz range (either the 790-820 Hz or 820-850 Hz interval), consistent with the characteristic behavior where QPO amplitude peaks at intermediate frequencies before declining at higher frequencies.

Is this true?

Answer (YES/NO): NO